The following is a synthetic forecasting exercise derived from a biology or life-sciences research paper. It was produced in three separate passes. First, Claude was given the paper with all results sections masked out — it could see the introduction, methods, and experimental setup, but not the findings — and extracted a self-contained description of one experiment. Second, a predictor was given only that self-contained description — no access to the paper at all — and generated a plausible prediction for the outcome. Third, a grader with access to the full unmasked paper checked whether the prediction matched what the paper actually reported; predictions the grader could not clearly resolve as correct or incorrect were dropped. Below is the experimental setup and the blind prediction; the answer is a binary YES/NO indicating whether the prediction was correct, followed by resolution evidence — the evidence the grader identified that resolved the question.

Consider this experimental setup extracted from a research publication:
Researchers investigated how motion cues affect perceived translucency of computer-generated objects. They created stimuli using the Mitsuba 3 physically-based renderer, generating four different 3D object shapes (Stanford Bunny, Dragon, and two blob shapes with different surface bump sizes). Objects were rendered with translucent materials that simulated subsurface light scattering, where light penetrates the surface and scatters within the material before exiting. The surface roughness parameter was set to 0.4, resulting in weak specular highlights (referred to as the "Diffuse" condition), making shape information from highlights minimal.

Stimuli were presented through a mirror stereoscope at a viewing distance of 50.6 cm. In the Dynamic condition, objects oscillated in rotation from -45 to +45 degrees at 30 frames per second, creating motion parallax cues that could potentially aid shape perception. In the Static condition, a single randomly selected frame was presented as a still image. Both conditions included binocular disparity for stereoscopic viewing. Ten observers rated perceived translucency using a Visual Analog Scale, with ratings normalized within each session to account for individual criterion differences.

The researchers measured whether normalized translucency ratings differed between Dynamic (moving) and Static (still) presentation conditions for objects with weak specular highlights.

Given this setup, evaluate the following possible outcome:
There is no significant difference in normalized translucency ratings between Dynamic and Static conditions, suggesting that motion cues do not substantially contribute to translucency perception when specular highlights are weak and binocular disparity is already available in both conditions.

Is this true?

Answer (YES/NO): YES